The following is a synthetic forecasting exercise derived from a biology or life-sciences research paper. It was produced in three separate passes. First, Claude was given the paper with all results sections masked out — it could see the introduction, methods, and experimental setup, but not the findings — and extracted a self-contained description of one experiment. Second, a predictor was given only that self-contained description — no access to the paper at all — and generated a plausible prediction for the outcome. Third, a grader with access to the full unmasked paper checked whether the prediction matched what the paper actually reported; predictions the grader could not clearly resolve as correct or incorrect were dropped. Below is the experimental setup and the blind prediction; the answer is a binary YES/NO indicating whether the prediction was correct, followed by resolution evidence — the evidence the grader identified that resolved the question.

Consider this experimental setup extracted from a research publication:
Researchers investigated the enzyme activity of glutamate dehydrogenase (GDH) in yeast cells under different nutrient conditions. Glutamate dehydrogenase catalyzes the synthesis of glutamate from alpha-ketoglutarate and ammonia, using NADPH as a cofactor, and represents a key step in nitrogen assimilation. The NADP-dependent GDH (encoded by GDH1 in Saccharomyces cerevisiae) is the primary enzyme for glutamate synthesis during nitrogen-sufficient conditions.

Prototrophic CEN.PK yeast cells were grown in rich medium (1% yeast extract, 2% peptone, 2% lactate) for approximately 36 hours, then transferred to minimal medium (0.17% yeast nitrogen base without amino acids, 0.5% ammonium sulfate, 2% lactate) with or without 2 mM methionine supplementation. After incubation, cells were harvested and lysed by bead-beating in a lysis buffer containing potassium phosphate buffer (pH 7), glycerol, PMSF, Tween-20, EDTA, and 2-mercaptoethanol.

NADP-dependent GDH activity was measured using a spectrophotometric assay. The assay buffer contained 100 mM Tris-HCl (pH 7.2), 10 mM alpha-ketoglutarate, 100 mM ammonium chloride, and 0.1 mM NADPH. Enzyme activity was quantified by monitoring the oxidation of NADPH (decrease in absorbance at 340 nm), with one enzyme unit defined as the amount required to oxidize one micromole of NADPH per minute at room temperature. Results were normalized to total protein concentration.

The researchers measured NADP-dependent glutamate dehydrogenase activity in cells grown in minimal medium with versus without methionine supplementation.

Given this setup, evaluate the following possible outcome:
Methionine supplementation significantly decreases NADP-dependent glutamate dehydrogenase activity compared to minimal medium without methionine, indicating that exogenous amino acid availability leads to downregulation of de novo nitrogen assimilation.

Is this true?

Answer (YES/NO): NO